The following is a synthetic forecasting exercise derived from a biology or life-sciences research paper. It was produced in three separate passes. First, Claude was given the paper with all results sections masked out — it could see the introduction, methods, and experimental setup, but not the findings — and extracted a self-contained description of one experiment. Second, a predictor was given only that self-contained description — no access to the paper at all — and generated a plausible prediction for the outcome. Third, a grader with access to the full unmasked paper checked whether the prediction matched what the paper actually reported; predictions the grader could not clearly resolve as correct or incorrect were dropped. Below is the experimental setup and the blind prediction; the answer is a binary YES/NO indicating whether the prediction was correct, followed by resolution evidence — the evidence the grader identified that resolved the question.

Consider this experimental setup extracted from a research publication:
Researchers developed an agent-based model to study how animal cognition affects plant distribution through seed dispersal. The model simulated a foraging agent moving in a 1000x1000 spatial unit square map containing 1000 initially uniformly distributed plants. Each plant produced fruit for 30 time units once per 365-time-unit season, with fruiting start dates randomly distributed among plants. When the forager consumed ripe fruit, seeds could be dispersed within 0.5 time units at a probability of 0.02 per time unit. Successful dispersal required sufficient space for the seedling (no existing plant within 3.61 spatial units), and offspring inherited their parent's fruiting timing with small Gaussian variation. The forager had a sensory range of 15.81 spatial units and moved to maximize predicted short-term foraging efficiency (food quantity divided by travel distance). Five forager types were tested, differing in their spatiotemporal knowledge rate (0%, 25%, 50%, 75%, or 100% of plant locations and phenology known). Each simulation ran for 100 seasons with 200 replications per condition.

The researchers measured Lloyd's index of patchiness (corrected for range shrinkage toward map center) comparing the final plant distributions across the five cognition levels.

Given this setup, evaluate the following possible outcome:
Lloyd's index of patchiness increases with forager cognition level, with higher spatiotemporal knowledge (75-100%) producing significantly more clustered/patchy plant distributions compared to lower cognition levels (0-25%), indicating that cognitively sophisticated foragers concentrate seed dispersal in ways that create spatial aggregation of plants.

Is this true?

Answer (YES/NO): NO